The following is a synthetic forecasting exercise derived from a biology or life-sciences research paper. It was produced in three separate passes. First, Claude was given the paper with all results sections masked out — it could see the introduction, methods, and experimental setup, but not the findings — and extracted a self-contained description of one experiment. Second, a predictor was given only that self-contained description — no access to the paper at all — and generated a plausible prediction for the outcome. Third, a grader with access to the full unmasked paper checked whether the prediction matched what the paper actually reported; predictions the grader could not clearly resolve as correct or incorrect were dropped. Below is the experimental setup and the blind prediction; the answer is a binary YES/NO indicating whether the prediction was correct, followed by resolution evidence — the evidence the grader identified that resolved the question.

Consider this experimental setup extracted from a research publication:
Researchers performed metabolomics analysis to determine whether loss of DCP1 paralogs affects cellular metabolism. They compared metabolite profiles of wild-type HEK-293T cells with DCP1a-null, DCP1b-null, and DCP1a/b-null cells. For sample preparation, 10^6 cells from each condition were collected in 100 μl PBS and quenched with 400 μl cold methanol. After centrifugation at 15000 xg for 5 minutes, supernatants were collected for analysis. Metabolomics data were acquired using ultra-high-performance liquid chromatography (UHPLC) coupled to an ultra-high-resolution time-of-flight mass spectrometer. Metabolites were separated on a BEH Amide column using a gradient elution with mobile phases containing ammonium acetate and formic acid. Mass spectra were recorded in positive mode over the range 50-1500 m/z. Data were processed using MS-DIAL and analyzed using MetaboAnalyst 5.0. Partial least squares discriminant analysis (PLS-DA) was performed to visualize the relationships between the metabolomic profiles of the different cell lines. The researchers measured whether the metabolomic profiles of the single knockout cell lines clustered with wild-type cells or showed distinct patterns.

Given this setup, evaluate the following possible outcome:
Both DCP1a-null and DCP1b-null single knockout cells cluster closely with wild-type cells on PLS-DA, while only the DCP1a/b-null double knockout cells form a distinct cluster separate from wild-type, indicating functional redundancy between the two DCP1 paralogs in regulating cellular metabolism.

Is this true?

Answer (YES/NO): NO